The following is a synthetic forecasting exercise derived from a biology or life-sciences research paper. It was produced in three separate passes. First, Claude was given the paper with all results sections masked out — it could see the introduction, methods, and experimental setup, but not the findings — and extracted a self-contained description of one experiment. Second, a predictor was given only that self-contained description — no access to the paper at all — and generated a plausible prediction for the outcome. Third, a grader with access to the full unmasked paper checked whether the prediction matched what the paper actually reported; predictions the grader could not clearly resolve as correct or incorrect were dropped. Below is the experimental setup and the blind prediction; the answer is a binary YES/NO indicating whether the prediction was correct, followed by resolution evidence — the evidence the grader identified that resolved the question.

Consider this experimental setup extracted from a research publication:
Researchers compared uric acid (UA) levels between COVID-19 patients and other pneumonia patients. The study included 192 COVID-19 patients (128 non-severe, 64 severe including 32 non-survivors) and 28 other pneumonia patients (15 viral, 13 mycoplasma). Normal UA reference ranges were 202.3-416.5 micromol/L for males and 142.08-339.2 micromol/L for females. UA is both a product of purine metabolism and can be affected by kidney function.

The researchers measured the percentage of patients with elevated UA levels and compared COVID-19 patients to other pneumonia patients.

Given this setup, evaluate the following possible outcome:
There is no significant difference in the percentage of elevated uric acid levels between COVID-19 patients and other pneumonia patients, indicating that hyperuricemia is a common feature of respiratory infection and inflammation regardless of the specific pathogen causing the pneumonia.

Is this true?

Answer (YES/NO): NO